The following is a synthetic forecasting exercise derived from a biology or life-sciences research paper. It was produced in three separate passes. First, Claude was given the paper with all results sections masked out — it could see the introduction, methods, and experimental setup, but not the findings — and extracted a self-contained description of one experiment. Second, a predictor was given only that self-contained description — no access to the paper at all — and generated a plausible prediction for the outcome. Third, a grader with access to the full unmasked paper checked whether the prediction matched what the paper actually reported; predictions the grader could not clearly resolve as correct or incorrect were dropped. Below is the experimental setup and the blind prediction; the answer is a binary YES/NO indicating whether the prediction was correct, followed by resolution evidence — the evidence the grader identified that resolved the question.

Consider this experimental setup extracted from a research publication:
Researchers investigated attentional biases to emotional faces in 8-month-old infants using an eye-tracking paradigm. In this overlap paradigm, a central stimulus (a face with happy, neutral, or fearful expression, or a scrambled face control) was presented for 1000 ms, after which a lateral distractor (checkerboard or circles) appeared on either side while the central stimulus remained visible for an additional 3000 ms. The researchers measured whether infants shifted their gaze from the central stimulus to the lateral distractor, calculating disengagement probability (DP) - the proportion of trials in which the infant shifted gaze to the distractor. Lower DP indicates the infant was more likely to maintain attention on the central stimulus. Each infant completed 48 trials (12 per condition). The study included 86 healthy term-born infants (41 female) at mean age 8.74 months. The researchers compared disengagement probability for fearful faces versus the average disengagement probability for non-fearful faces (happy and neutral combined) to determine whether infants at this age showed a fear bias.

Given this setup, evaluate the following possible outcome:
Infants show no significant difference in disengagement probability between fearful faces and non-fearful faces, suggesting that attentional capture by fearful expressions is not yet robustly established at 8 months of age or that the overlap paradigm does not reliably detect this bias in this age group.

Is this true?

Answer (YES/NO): NO